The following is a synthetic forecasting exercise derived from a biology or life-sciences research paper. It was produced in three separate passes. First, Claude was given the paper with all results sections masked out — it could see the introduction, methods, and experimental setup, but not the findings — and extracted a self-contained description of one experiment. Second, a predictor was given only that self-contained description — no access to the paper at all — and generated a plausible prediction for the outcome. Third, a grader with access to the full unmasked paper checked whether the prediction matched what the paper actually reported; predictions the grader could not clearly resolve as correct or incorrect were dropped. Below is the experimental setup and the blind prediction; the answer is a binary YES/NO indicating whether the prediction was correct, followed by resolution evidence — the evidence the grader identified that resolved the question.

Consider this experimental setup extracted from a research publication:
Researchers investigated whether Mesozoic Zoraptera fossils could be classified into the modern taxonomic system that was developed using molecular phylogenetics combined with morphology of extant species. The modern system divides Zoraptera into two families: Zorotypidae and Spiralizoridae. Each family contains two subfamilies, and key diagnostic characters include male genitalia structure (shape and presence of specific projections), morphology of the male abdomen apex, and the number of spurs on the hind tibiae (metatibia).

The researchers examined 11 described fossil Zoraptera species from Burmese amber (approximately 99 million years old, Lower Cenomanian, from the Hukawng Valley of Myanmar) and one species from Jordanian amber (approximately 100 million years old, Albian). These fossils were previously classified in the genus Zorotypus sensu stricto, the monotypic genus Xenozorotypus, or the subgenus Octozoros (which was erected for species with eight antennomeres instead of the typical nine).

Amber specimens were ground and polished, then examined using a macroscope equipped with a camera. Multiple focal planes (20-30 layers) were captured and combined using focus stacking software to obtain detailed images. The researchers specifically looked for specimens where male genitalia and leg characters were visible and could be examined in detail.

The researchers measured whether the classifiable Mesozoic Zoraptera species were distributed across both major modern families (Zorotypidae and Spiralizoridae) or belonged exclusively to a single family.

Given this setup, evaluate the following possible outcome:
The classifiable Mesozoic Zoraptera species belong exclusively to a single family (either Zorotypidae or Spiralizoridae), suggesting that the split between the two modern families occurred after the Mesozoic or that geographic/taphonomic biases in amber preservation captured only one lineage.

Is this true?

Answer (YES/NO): NO